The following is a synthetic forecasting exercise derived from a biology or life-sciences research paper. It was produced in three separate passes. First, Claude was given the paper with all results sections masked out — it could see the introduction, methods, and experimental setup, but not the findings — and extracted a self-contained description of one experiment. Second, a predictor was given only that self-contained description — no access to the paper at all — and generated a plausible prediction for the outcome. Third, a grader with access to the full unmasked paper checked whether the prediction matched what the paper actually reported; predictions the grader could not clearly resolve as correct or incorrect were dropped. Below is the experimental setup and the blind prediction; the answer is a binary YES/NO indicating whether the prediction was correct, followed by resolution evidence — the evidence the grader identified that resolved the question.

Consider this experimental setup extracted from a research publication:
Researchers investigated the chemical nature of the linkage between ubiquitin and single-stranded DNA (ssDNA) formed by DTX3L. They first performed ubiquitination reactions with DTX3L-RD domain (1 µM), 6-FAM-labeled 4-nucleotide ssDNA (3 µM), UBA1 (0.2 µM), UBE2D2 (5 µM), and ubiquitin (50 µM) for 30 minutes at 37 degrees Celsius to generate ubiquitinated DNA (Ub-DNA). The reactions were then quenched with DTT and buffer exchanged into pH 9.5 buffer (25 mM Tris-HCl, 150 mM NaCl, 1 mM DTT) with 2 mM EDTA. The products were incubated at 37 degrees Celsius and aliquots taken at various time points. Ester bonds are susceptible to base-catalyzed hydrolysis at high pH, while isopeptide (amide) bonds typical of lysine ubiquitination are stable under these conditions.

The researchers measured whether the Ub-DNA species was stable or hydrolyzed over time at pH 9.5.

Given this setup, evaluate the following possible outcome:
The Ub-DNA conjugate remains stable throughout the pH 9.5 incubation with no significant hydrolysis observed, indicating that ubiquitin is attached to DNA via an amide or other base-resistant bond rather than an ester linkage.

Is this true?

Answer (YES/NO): NO